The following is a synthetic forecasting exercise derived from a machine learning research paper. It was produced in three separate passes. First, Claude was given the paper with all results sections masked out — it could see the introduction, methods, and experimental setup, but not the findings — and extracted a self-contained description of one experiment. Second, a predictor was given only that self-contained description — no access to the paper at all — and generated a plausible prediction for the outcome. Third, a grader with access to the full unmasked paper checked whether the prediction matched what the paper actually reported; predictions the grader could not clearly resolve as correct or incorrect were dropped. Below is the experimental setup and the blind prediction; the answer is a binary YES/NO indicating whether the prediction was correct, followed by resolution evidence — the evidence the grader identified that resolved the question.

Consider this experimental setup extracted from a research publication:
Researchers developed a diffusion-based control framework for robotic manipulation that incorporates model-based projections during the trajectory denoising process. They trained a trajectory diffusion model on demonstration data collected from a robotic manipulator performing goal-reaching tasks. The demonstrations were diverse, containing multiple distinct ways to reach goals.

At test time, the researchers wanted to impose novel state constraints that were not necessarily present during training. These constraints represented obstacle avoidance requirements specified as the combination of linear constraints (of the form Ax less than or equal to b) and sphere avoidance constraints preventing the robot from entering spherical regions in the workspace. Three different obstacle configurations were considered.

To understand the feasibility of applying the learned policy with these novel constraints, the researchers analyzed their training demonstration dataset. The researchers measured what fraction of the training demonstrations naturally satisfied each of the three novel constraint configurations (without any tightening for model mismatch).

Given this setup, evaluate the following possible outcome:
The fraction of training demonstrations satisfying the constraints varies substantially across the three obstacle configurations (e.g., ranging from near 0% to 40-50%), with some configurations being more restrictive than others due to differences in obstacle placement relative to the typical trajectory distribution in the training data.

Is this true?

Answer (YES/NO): NO